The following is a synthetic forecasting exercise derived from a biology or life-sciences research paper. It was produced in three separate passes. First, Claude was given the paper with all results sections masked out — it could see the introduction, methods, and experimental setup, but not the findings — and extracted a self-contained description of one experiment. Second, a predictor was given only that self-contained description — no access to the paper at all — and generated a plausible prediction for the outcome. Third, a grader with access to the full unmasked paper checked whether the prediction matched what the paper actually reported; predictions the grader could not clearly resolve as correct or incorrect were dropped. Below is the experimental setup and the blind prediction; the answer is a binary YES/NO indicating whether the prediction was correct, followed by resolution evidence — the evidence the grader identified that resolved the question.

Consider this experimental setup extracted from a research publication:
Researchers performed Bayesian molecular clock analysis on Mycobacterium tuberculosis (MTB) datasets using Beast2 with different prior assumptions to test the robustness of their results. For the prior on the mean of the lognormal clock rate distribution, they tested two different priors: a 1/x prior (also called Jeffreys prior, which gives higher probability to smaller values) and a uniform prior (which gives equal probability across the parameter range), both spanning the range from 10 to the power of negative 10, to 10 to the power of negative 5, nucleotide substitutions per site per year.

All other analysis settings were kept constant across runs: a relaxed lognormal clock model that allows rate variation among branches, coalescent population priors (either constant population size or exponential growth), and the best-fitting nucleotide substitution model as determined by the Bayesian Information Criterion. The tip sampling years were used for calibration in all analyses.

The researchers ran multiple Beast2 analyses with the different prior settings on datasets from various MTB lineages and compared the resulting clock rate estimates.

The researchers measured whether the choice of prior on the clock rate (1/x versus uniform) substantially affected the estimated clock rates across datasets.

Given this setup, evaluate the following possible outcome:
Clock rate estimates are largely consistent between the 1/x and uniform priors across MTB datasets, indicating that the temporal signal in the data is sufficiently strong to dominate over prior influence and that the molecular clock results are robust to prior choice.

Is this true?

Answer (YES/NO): YES